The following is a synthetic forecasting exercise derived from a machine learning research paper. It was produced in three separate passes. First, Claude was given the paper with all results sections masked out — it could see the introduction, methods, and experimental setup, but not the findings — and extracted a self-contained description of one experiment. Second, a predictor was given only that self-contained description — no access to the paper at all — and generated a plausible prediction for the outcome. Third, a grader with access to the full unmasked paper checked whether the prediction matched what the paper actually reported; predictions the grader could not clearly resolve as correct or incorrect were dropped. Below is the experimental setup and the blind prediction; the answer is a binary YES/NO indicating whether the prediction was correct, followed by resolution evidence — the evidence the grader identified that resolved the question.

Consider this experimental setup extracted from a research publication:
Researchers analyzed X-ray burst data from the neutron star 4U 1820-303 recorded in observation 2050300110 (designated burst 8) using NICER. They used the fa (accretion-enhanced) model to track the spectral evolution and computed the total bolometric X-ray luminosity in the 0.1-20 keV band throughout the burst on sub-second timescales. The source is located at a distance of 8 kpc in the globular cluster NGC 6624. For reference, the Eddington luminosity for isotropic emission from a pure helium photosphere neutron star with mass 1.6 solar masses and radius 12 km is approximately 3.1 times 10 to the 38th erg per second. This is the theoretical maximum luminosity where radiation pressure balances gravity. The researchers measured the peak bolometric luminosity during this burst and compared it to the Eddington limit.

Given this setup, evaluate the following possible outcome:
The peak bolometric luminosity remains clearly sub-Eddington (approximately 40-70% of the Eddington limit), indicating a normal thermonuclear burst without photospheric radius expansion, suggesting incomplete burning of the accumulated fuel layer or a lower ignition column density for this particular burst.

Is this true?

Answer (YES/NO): NO